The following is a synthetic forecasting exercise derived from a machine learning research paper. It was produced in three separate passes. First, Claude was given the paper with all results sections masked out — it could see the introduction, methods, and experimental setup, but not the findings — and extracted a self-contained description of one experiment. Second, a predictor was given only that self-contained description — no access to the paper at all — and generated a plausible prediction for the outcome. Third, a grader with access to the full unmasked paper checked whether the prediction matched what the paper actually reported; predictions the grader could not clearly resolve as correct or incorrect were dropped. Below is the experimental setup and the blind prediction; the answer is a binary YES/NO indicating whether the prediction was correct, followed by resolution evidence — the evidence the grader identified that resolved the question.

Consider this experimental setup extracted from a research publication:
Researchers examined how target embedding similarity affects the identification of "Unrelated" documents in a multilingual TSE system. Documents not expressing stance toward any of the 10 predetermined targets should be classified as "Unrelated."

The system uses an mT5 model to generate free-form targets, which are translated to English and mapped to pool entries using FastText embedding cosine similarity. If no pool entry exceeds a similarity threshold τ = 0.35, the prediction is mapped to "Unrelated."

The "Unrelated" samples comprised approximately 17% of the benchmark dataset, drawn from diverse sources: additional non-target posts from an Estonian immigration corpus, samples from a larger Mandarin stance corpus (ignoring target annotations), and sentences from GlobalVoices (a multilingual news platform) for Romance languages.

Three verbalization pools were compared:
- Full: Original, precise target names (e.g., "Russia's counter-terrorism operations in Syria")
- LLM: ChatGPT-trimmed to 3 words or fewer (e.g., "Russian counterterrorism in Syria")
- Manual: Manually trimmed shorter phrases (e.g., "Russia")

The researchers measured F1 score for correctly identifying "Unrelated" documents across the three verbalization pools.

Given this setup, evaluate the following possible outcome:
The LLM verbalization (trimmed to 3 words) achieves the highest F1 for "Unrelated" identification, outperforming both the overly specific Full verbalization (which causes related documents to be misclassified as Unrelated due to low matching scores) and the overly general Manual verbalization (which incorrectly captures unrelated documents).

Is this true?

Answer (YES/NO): YES